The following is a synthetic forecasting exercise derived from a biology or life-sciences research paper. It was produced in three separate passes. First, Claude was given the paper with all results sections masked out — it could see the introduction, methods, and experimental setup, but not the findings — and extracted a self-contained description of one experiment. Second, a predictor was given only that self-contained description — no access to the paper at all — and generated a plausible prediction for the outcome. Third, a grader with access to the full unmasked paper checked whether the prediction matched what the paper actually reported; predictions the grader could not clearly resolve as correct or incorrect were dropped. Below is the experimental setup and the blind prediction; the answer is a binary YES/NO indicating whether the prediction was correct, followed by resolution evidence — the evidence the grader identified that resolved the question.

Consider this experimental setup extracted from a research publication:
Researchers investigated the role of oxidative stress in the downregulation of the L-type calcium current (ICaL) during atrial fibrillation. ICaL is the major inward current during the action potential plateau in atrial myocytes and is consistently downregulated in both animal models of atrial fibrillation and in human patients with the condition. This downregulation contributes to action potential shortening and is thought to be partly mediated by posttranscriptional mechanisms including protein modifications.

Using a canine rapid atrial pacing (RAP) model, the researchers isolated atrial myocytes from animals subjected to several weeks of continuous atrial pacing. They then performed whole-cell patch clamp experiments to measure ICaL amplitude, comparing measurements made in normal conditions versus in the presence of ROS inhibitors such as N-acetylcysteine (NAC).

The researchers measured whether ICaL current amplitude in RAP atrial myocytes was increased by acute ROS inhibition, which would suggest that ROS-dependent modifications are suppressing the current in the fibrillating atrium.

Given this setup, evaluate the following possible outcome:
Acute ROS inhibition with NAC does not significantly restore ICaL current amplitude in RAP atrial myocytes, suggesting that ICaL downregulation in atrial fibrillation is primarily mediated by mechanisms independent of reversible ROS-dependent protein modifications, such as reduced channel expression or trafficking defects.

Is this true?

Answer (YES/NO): YES